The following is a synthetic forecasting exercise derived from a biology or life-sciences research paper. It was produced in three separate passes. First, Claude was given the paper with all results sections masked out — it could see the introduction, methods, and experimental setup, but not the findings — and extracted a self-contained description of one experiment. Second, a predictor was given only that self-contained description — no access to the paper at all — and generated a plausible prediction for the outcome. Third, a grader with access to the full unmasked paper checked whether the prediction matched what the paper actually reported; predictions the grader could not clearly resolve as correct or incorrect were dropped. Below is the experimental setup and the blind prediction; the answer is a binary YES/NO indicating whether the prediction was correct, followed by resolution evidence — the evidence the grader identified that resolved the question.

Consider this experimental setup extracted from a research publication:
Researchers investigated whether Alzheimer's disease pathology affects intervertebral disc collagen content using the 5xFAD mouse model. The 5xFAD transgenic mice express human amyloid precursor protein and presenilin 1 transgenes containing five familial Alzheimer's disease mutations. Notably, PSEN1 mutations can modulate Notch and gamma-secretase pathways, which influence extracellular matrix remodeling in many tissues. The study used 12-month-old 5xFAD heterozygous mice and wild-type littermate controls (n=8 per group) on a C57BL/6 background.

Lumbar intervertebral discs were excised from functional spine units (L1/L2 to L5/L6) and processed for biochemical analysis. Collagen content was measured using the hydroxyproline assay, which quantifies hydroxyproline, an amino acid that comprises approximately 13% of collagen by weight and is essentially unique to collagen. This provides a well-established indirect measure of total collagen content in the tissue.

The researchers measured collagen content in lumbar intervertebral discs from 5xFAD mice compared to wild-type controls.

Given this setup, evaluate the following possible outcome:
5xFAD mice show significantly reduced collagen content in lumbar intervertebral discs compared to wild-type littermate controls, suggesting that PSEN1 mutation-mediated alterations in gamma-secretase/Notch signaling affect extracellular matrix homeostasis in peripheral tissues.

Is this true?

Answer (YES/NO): NO